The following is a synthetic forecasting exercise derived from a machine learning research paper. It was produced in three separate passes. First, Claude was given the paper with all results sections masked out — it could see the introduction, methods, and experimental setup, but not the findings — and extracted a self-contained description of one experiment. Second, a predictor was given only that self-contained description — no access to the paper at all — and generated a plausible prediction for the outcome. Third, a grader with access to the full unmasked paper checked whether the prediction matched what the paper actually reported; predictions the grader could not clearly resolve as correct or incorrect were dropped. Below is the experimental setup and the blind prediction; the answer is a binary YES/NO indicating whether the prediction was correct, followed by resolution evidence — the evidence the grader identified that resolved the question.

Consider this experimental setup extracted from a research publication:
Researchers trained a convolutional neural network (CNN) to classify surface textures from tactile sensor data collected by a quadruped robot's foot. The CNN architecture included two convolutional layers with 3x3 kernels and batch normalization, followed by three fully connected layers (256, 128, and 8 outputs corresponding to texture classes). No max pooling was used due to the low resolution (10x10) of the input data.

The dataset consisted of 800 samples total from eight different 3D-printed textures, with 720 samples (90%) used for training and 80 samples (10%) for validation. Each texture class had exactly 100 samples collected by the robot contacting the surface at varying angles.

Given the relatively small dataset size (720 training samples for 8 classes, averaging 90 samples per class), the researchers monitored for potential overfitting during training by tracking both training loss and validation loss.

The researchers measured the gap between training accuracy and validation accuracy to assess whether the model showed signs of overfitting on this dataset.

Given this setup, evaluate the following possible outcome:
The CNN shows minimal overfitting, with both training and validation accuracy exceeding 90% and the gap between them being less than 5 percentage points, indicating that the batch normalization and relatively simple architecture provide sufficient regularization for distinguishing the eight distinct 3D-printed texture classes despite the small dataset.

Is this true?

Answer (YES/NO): NO